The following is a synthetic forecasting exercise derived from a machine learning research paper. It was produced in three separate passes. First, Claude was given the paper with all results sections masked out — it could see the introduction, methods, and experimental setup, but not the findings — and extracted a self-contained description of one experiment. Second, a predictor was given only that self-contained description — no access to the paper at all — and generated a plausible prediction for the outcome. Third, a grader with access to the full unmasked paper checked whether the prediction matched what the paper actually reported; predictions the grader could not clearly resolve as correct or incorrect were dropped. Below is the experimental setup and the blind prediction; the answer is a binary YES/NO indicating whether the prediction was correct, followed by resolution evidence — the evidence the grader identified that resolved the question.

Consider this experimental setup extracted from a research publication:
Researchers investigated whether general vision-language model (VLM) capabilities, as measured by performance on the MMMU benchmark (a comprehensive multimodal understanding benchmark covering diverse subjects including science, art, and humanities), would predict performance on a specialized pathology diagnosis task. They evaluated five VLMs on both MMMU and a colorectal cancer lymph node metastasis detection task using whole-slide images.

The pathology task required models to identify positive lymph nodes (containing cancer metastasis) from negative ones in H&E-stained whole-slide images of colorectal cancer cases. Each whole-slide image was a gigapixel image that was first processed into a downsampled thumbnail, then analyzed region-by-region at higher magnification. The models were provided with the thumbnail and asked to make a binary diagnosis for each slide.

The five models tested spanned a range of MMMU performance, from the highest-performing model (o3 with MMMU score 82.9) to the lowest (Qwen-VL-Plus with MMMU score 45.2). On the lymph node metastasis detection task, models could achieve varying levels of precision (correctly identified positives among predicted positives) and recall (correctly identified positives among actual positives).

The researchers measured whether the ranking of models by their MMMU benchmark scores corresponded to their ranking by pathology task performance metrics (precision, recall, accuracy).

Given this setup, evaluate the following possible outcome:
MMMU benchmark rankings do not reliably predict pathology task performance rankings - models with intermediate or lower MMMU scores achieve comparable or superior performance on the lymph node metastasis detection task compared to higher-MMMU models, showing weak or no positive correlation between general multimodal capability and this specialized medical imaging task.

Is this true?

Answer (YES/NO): YES